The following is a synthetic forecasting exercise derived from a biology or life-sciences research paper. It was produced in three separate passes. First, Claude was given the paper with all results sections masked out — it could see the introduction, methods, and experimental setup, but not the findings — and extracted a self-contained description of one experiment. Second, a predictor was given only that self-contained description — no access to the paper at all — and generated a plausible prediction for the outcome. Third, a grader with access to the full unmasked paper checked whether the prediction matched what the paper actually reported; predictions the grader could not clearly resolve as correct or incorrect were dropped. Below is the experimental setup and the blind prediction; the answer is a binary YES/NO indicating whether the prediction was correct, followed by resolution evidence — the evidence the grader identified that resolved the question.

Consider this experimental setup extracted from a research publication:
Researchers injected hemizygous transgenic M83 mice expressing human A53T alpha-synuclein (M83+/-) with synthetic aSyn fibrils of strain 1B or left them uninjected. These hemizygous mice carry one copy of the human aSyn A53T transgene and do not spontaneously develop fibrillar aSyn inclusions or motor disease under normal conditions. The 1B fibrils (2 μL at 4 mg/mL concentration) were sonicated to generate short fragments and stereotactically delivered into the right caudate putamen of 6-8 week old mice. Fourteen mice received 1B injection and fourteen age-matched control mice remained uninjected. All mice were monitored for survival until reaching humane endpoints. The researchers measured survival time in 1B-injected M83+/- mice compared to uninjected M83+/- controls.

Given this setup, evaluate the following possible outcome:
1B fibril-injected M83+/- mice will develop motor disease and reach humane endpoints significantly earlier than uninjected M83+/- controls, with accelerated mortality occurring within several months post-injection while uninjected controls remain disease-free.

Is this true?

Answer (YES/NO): YES